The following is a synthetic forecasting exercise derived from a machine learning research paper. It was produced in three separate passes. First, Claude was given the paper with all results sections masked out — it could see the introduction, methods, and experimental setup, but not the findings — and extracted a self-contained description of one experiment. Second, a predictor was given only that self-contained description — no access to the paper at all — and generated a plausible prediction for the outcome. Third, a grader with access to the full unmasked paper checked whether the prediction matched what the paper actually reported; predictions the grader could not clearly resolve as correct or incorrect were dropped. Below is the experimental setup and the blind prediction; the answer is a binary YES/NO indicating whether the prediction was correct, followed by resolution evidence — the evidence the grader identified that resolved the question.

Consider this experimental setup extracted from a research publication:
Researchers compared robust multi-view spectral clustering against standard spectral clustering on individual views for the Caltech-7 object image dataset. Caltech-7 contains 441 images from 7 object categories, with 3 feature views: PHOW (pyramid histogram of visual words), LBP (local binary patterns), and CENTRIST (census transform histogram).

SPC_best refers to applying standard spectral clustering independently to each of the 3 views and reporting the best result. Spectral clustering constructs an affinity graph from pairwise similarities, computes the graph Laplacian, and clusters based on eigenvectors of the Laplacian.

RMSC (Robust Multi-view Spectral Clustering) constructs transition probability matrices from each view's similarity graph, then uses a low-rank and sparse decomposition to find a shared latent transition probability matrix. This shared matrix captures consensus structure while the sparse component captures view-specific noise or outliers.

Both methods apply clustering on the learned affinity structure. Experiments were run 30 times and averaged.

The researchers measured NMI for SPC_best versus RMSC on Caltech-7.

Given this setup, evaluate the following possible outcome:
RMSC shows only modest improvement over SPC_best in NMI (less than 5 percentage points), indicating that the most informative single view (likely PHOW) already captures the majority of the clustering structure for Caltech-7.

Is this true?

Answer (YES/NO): NO